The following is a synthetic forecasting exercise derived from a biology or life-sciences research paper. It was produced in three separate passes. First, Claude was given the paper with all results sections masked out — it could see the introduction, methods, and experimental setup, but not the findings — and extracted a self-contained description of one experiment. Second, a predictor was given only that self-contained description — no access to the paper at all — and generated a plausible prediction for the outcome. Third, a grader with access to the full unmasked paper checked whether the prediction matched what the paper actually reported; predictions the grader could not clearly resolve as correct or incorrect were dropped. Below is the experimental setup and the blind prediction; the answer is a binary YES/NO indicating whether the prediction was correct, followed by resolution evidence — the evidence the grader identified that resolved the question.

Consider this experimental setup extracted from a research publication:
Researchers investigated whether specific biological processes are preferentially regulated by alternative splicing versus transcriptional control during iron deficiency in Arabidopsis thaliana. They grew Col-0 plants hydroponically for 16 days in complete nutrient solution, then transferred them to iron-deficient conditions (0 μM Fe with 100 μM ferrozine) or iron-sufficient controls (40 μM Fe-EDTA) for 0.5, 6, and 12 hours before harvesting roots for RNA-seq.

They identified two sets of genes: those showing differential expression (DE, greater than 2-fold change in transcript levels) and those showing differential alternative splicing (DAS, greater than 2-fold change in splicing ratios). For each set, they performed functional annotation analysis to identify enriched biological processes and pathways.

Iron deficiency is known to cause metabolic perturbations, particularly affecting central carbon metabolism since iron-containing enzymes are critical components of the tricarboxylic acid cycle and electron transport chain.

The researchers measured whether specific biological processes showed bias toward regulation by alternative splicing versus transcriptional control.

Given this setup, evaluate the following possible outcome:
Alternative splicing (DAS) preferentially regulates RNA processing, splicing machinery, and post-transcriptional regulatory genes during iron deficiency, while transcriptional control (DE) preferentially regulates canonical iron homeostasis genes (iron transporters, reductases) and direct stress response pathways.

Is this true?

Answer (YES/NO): YES